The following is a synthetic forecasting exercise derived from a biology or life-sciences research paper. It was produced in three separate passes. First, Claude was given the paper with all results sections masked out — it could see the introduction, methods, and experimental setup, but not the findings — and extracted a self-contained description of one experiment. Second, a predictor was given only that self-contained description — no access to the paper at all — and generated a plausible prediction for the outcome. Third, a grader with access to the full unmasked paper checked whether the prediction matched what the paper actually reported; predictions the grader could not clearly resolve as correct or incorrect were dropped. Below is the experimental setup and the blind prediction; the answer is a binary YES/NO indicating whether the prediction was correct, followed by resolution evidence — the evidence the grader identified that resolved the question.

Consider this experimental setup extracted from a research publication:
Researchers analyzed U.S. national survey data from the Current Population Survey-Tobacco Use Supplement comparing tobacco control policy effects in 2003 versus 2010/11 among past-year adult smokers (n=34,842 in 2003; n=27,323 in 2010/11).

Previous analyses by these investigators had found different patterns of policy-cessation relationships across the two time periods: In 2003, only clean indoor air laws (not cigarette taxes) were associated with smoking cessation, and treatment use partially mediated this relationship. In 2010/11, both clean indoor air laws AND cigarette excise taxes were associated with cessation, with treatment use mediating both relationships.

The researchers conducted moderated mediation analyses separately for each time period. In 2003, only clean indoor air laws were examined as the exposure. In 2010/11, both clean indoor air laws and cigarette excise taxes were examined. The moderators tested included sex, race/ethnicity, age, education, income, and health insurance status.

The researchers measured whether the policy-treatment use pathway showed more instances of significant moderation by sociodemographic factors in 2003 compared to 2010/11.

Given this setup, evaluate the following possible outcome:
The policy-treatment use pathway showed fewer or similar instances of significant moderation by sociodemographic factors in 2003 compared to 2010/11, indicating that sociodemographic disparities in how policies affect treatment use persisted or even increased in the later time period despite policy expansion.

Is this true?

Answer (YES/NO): NO